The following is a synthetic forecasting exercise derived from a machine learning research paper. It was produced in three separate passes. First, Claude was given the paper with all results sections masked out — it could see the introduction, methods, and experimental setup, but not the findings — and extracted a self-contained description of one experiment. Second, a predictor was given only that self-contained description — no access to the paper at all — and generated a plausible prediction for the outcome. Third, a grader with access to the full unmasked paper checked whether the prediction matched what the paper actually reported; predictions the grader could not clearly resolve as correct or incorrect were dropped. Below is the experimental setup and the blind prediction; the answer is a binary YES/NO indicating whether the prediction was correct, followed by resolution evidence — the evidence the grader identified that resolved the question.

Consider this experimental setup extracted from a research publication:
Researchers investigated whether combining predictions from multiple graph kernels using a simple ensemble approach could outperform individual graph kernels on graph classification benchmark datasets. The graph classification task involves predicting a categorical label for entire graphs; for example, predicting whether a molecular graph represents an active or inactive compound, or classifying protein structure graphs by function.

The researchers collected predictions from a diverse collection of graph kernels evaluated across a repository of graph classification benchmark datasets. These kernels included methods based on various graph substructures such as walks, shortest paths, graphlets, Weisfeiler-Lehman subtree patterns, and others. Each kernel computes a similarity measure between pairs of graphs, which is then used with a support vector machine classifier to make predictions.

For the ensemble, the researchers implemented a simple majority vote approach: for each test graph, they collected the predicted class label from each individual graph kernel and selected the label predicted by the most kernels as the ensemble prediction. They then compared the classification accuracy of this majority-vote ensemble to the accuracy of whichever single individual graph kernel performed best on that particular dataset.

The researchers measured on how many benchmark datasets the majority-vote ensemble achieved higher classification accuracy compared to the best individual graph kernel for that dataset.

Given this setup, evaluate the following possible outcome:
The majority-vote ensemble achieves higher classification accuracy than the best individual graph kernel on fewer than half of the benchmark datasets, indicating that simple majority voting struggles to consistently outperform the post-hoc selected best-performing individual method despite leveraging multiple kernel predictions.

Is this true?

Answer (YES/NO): YES